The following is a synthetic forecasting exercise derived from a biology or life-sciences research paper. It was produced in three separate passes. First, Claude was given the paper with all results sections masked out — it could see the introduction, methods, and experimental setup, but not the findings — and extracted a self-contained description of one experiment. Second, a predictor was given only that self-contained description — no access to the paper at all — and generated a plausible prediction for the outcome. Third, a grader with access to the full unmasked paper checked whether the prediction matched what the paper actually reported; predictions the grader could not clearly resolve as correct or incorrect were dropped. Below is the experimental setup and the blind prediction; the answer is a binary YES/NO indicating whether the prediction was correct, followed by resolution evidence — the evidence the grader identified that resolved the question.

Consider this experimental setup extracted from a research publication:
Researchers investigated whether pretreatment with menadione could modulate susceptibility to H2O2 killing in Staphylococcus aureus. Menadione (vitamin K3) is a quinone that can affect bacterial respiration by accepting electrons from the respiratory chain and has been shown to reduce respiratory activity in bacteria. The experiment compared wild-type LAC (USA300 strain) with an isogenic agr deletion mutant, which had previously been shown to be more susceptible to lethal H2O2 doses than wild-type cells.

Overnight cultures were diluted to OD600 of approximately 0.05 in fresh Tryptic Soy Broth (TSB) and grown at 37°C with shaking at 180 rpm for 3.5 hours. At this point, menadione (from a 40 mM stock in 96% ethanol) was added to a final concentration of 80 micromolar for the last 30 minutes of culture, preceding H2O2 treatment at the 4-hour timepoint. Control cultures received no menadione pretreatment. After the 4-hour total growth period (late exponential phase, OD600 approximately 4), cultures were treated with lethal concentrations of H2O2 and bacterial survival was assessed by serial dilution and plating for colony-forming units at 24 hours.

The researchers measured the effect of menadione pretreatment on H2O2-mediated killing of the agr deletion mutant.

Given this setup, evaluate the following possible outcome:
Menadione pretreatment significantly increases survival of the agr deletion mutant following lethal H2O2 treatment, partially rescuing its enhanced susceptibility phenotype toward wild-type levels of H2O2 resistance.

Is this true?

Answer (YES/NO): YES